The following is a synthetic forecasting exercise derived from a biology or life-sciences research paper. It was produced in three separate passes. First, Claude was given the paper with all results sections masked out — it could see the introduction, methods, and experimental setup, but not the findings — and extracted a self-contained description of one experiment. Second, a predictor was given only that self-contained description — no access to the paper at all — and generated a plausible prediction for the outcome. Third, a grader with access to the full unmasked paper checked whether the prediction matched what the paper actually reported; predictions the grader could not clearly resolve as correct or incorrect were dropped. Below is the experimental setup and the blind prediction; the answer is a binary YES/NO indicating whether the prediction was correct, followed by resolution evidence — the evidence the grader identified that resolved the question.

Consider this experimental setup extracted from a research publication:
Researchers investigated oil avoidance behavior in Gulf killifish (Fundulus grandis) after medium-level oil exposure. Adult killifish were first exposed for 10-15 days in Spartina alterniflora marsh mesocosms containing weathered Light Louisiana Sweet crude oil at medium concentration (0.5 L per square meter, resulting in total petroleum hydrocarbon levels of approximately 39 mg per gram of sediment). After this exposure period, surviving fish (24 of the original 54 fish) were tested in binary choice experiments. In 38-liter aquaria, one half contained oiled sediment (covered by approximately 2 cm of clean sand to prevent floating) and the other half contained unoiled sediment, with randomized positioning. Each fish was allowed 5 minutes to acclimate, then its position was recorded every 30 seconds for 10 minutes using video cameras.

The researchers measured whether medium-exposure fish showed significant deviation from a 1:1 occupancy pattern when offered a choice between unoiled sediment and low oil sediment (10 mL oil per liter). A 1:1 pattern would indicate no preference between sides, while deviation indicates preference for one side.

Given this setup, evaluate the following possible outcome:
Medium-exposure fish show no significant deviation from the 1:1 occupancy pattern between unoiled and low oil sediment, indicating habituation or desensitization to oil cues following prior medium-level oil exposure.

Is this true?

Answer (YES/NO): YES